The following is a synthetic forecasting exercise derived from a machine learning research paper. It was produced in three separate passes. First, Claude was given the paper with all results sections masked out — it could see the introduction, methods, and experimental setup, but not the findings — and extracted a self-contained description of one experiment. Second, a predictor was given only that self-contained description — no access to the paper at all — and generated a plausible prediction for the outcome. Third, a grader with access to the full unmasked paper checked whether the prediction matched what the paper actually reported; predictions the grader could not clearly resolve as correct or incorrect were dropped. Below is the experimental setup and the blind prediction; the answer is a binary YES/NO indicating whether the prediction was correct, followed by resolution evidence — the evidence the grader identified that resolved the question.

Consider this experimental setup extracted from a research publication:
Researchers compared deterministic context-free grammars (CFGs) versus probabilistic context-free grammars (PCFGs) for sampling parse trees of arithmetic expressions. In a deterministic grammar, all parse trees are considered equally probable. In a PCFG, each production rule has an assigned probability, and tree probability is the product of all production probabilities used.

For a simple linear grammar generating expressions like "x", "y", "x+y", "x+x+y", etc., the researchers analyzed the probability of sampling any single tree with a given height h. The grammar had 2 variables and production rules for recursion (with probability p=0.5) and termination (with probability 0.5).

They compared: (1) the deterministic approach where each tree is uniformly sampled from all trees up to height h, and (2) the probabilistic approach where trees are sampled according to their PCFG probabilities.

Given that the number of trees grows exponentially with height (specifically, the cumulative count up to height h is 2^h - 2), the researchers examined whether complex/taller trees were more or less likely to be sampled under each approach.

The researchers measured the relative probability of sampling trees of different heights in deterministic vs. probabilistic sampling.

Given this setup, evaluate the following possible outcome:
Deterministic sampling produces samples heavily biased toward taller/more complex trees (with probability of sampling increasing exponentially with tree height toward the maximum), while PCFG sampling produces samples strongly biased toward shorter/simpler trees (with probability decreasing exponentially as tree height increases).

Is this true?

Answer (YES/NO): YES